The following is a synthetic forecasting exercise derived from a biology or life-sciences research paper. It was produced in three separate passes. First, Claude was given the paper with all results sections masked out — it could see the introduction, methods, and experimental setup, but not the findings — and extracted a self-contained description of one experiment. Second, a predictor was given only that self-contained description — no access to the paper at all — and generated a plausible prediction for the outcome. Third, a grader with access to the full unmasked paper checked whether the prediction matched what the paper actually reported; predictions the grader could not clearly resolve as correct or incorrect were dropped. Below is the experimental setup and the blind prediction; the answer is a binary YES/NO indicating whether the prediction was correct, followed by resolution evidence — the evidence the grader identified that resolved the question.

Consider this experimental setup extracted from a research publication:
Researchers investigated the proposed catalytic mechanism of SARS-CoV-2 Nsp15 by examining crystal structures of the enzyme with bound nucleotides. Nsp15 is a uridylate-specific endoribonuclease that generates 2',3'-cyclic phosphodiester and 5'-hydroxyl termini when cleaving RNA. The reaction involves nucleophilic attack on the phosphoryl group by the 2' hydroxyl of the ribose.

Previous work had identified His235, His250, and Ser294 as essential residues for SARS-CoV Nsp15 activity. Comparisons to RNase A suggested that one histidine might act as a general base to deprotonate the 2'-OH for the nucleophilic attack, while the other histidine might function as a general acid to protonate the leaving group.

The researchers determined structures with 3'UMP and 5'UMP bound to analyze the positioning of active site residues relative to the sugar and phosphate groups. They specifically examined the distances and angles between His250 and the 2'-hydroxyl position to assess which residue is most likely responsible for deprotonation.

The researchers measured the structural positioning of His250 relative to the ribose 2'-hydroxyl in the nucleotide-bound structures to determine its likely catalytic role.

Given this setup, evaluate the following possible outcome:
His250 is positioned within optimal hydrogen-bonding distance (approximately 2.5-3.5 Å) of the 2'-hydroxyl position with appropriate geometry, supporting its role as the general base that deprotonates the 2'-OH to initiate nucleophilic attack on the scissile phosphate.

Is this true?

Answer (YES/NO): YES